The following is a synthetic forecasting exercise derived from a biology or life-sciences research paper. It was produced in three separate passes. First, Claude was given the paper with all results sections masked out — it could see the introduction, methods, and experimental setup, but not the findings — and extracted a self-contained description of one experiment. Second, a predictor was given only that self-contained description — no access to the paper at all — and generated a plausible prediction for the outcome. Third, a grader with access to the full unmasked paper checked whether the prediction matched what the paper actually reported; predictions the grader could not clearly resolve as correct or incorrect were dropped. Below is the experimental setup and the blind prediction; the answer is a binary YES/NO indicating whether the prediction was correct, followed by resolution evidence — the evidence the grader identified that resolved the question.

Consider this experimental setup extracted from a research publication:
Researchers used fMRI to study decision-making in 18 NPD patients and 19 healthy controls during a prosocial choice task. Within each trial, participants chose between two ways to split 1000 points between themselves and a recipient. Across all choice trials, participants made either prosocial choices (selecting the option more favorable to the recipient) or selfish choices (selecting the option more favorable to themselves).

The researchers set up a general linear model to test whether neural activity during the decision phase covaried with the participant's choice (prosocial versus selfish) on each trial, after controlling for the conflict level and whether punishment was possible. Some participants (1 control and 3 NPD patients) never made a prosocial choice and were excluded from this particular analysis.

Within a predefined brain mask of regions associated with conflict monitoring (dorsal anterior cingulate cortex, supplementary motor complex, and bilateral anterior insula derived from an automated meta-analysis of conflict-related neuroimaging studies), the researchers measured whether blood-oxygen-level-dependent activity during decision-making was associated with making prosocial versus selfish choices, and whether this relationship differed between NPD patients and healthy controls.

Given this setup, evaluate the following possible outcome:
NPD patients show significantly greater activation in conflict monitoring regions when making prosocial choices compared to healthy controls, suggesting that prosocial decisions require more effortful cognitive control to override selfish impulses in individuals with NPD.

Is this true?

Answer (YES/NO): NO